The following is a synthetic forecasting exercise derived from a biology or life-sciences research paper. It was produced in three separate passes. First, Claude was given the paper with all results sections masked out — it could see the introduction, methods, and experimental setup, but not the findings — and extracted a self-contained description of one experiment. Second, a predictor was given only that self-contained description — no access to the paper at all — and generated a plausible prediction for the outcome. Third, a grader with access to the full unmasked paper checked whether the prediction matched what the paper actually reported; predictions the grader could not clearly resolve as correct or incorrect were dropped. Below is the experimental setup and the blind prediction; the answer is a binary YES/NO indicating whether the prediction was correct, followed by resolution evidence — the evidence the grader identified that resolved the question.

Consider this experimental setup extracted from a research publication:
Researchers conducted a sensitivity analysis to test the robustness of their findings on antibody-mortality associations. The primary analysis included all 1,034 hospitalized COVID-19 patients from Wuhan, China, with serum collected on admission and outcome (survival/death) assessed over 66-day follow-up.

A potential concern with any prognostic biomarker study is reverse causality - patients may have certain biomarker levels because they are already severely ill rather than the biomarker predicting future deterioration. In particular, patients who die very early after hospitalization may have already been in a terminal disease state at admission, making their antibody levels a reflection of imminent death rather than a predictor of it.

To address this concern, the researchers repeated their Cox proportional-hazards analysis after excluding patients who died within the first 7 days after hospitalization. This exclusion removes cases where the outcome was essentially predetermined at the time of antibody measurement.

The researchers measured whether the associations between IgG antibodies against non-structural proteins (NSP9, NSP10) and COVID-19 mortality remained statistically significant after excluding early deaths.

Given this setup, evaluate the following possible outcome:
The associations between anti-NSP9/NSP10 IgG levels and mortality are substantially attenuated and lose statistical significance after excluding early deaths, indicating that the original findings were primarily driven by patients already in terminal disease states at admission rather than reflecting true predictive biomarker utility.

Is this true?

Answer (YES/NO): NO